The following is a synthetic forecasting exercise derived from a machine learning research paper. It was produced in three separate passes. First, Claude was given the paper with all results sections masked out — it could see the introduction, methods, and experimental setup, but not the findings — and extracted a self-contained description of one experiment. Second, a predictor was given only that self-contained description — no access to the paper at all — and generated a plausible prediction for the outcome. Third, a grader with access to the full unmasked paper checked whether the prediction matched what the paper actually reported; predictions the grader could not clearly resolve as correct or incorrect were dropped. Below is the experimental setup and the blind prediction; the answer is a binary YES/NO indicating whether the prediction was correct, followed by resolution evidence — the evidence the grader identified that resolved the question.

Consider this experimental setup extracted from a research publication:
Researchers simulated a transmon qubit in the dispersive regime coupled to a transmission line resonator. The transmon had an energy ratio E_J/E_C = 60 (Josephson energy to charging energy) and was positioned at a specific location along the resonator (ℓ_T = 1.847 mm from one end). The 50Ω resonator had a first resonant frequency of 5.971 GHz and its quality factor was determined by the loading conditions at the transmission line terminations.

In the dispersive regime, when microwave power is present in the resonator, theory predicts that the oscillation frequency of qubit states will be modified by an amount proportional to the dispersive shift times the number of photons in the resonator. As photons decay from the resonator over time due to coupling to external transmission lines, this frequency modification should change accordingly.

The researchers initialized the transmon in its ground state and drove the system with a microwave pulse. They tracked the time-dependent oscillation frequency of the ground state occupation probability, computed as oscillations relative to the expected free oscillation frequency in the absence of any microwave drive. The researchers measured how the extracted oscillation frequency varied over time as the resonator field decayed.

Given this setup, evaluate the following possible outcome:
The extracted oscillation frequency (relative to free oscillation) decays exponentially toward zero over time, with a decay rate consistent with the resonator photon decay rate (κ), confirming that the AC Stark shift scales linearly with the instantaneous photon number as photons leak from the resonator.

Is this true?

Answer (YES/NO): YES